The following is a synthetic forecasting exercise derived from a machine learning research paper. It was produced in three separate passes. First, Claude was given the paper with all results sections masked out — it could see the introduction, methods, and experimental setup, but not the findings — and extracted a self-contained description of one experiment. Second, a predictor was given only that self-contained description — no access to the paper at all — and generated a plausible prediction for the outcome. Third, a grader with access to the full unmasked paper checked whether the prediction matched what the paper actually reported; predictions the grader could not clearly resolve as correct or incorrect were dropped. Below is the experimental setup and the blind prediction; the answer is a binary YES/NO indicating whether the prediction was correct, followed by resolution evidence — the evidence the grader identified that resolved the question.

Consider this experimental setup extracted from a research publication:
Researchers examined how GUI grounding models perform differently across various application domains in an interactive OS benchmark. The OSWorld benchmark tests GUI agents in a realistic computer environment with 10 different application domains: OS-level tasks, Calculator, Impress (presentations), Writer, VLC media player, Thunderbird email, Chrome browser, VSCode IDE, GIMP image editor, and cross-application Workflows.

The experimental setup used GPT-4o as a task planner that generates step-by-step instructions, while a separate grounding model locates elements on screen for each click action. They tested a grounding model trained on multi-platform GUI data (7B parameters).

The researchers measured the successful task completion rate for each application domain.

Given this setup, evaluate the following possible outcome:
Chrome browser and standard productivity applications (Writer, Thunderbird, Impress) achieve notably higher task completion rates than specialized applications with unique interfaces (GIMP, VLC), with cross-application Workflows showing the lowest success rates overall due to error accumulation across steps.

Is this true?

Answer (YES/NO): NO